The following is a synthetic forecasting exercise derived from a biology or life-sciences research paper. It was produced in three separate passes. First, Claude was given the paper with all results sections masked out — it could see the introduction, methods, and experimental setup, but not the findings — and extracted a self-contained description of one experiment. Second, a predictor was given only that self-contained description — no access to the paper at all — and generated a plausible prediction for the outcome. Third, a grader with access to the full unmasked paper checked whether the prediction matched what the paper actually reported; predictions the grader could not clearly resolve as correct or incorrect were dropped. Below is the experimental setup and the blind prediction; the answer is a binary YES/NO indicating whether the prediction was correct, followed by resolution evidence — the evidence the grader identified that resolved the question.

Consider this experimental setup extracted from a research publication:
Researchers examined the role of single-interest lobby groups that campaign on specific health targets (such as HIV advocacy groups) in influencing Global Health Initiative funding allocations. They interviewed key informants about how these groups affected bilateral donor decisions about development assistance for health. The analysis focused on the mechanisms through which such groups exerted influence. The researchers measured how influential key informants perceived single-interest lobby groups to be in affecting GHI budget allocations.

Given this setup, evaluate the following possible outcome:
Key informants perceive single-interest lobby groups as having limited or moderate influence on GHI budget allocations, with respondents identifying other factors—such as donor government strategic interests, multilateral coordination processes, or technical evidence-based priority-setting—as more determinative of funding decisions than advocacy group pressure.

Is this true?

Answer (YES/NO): NO